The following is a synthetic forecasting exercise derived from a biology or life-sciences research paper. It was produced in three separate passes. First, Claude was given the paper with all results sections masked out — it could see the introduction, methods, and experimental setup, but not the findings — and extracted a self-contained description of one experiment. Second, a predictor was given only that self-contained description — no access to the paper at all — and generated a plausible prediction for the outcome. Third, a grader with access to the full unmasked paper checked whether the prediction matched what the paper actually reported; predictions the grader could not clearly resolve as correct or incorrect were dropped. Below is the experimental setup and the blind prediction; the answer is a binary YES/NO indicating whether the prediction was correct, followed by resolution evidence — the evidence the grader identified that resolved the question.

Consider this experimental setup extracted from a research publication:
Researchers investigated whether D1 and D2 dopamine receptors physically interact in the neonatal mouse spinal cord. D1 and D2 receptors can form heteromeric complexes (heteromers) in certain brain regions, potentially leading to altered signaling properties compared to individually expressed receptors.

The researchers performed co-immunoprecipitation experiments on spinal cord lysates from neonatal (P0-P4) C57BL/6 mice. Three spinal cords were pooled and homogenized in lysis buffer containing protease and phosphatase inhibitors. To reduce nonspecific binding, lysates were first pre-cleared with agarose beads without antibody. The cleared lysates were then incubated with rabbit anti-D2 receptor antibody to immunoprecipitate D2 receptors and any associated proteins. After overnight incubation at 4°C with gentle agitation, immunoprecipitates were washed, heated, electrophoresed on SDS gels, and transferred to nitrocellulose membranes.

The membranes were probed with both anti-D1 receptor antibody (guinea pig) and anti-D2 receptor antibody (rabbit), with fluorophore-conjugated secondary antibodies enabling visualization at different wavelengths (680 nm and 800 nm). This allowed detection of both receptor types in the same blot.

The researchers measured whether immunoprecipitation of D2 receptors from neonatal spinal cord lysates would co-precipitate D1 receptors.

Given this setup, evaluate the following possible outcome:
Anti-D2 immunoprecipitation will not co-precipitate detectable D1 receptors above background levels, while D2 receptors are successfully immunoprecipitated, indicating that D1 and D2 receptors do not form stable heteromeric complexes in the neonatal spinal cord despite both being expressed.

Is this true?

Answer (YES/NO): NO